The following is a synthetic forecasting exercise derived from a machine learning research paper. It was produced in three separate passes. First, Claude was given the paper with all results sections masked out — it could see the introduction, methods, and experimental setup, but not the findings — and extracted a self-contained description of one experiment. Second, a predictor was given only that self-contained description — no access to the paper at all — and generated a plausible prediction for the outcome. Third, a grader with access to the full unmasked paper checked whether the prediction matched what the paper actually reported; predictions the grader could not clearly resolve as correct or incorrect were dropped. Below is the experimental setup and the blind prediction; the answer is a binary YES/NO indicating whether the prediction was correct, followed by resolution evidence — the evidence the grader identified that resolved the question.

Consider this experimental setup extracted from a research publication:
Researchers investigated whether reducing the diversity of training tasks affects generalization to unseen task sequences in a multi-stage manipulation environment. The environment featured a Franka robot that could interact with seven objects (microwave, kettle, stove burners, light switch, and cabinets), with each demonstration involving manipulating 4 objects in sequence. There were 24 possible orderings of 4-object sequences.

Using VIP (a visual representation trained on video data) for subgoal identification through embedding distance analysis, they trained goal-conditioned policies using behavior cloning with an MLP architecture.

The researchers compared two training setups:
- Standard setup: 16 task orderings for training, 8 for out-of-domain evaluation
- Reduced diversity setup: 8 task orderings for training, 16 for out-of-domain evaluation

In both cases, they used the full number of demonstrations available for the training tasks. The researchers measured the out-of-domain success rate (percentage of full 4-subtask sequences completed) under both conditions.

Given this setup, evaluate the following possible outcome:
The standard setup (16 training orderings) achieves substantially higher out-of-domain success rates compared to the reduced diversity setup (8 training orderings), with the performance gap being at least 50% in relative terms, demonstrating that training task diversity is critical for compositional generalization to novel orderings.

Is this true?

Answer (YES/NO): NO